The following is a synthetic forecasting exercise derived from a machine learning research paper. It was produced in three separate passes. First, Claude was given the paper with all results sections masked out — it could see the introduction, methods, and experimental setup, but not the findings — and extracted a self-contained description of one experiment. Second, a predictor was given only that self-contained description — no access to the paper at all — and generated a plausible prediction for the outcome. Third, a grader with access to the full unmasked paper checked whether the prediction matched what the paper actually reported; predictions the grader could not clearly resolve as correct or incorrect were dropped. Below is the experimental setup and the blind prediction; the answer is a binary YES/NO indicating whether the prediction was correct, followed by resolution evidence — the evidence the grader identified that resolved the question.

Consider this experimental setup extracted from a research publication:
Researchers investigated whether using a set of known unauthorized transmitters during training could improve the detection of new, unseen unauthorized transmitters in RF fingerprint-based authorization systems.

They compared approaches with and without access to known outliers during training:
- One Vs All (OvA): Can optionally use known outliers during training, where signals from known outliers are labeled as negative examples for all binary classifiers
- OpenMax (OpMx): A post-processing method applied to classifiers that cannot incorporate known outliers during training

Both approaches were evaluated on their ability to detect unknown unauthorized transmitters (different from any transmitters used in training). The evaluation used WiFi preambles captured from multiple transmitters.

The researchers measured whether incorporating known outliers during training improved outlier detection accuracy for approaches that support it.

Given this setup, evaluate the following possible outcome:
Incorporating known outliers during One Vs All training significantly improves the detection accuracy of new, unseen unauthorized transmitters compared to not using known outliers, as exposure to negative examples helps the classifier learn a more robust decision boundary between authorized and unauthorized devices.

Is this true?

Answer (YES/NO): YES